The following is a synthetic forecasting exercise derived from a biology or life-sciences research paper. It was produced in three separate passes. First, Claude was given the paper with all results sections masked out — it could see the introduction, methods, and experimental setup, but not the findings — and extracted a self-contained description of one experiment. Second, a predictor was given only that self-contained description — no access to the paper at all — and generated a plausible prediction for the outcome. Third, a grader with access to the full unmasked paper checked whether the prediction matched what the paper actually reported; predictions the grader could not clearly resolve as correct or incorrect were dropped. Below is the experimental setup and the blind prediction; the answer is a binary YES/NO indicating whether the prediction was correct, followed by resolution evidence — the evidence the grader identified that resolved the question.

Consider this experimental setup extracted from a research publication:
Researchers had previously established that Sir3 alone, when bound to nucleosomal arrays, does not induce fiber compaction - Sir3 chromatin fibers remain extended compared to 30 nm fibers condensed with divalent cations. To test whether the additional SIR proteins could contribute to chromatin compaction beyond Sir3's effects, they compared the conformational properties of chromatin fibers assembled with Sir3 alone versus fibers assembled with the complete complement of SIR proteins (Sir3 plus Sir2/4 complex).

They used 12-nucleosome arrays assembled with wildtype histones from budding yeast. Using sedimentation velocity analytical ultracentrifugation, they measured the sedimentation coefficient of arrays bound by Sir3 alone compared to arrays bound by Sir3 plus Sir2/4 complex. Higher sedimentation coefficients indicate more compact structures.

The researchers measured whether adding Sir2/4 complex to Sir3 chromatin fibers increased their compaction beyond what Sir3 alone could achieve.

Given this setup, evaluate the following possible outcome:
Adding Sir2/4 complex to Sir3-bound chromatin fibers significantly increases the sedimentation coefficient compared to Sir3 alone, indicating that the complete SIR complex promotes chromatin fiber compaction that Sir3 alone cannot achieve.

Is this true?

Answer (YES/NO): YES